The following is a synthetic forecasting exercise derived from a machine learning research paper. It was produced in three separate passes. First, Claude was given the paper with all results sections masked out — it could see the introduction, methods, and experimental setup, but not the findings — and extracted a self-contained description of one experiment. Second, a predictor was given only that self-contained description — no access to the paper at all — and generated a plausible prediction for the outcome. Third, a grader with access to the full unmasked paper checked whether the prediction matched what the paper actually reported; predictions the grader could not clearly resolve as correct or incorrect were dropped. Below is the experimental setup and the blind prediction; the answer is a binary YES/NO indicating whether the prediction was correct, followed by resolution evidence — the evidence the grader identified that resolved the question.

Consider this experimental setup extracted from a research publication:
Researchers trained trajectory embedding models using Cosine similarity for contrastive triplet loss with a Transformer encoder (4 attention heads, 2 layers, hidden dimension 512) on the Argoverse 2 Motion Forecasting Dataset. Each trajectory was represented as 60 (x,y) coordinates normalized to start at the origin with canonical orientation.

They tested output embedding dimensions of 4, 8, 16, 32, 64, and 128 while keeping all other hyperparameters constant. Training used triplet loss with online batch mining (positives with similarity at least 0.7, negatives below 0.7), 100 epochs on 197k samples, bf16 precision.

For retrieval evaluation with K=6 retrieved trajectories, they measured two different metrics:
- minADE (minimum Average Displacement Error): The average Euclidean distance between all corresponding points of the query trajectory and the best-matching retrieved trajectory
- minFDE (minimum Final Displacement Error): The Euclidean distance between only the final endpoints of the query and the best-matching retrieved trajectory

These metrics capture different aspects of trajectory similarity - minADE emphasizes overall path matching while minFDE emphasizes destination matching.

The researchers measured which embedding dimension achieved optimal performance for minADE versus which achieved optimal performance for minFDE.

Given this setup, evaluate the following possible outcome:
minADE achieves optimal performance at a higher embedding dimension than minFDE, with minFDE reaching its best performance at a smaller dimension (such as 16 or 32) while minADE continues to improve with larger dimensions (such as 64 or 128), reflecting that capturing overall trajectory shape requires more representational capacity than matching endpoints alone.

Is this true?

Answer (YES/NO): NO